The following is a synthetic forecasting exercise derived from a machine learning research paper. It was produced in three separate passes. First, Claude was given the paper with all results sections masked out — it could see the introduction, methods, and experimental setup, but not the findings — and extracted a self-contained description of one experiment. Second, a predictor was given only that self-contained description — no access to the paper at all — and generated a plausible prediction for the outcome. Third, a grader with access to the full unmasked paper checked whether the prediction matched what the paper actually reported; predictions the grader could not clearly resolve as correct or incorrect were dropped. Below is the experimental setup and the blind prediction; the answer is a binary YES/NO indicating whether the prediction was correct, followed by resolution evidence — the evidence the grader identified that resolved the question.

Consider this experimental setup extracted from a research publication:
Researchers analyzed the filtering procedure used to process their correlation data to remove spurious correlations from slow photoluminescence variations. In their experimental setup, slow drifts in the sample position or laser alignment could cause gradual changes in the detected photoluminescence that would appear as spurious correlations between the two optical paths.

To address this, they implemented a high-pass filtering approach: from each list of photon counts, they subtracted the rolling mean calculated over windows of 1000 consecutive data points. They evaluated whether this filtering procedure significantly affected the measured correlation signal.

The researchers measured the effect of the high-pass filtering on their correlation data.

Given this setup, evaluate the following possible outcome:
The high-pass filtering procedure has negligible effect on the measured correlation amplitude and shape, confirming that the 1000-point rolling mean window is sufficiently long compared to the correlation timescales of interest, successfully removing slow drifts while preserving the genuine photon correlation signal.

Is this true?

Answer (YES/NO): YES